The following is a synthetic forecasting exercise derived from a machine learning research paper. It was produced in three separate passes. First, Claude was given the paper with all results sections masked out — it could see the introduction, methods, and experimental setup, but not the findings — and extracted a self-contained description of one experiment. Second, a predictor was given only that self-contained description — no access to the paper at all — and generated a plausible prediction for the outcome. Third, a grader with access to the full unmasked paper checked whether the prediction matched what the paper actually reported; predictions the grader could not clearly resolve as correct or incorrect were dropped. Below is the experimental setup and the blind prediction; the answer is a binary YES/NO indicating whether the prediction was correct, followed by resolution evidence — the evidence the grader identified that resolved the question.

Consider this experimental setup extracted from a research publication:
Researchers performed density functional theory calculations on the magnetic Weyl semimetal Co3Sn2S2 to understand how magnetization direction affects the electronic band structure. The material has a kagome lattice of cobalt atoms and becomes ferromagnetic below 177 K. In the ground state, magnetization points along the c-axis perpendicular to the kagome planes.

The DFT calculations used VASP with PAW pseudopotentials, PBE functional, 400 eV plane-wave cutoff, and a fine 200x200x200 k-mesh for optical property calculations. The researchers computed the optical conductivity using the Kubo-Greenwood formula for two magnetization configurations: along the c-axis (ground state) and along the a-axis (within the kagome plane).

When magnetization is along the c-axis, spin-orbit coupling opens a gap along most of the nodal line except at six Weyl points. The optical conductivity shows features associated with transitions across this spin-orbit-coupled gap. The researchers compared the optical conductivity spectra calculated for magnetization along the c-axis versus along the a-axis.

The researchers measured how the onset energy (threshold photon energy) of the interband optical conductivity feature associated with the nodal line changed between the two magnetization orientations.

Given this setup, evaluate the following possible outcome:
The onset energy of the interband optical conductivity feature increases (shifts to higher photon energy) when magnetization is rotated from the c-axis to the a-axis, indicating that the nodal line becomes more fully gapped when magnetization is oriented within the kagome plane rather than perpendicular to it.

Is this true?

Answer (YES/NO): NO